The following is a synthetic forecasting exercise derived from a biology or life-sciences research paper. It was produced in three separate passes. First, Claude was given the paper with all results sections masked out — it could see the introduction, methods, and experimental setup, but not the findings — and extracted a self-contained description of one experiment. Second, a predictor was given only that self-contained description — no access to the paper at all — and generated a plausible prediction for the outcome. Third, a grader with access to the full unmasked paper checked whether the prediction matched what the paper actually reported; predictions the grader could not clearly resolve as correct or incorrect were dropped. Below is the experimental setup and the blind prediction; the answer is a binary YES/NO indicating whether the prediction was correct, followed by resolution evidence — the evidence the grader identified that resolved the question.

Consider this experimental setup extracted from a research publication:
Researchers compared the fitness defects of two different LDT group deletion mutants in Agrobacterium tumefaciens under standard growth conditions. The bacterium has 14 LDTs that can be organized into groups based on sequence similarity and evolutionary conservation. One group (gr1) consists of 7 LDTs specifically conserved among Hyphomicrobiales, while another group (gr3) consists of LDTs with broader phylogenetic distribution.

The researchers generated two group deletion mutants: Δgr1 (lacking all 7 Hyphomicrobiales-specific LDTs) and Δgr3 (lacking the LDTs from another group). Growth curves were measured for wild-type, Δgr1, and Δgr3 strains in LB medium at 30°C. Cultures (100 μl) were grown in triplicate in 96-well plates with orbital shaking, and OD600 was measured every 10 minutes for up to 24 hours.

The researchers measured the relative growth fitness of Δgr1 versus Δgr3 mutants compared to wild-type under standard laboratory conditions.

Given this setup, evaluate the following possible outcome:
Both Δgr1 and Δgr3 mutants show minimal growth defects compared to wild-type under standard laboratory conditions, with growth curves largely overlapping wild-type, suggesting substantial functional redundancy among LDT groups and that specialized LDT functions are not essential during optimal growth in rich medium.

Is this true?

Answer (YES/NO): NO